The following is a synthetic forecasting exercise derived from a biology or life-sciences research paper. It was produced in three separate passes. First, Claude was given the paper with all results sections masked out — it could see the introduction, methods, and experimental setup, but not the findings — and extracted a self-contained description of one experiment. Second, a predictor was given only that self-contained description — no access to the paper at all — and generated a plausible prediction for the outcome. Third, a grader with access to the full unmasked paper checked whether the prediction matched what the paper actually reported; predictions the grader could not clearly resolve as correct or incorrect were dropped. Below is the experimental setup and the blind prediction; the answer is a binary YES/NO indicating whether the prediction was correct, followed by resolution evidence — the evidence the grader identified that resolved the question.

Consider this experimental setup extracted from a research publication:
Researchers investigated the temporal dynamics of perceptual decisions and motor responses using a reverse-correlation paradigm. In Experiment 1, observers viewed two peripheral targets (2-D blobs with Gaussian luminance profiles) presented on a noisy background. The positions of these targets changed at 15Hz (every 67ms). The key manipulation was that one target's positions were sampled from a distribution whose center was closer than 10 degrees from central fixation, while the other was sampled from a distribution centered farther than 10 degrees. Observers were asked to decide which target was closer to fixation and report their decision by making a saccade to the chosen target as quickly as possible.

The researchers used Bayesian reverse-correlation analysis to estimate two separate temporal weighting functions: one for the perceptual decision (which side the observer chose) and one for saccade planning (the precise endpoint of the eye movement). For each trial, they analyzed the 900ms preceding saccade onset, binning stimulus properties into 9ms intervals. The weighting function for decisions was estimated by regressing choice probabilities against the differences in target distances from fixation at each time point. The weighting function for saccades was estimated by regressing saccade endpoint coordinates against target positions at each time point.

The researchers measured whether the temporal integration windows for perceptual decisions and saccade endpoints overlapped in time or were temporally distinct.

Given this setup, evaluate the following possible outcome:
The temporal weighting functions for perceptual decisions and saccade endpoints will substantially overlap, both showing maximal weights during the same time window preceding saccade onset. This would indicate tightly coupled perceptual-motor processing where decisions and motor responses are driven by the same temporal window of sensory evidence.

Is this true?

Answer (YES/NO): NO